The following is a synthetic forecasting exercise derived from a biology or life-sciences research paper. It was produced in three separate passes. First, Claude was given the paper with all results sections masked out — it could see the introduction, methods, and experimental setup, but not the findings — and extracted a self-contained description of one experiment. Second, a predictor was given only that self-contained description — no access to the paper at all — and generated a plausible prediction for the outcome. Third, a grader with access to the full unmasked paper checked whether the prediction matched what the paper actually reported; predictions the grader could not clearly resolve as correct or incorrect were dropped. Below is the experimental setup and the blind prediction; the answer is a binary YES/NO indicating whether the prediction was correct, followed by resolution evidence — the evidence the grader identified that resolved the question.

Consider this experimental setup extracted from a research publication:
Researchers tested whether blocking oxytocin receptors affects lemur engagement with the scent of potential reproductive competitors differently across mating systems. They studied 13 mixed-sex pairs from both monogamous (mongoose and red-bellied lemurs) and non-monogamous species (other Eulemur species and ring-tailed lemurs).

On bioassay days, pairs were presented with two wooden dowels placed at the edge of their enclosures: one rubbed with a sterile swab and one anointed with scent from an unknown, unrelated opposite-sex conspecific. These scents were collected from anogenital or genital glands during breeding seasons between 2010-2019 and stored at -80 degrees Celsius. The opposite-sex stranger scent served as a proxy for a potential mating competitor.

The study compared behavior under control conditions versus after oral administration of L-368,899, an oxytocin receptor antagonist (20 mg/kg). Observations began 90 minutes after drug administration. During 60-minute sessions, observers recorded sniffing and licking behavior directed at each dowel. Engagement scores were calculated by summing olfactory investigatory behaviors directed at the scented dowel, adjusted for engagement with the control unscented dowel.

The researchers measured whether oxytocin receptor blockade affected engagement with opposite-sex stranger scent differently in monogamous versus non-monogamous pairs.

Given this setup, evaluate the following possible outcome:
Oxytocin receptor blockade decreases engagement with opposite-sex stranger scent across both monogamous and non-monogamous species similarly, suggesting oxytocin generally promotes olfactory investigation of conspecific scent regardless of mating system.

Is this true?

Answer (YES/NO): NO